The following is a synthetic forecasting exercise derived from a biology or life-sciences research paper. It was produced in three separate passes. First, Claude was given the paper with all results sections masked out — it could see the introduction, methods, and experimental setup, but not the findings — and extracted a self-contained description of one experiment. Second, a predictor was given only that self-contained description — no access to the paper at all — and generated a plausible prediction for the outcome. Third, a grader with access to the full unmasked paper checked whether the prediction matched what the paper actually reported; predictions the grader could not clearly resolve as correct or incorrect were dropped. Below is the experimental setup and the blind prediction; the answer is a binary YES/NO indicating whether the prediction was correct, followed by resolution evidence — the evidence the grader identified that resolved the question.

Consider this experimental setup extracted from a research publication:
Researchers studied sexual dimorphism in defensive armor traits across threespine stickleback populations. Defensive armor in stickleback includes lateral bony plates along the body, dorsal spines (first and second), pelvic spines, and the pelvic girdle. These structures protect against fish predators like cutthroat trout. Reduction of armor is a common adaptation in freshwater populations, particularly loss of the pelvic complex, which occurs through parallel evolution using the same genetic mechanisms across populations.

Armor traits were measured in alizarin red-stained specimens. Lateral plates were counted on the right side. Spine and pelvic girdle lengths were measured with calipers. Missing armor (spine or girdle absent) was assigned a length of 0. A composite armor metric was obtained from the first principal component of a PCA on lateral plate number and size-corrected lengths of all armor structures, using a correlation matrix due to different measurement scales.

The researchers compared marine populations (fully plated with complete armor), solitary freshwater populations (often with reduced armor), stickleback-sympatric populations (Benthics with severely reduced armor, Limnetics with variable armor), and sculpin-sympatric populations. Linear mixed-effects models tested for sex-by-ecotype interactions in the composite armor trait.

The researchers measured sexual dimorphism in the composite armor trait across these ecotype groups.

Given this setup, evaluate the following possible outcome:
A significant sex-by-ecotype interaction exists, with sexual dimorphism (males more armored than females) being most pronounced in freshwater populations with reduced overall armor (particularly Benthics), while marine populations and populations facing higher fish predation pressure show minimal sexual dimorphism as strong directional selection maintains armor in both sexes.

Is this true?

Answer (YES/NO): NO